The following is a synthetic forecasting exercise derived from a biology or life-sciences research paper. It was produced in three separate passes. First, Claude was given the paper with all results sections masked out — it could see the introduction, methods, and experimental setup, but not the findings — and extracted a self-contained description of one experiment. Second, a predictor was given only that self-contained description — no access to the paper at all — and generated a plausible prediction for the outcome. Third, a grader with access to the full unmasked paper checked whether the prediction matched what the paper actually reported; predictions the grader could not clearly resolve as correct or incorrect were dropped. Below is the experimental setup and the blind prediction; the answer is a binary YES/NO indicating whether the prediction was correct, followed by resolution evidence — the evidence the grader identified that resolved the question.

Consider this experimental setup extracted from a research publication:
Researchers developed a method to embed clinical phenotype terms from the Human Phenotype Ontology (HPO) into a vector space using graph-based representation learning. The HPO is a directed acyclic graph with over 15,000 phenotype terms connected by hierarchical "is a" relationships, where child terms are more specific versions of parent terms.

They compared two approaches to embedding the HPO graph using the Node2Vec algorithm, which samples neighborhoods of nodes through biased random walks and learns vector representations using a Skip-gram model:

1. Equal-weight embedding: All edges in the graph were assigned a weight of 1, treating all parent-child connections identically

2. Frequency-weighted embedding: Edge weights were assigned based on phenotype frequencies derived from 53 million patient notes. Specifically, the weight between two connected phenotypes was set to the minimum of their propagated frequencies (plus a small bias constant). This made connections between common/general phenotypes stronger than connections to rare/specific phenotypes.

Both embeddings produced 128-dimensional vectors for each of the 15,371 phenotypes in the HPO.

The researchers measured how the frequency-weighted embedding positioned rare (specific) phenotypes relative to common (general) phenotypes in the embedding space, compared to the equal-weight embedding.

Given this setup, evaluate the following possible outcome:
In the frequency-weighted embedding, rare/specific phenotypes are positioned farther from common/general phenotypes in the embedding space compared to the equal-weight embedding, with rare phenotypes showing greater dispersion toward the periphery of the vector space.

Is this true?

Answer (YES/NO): YES